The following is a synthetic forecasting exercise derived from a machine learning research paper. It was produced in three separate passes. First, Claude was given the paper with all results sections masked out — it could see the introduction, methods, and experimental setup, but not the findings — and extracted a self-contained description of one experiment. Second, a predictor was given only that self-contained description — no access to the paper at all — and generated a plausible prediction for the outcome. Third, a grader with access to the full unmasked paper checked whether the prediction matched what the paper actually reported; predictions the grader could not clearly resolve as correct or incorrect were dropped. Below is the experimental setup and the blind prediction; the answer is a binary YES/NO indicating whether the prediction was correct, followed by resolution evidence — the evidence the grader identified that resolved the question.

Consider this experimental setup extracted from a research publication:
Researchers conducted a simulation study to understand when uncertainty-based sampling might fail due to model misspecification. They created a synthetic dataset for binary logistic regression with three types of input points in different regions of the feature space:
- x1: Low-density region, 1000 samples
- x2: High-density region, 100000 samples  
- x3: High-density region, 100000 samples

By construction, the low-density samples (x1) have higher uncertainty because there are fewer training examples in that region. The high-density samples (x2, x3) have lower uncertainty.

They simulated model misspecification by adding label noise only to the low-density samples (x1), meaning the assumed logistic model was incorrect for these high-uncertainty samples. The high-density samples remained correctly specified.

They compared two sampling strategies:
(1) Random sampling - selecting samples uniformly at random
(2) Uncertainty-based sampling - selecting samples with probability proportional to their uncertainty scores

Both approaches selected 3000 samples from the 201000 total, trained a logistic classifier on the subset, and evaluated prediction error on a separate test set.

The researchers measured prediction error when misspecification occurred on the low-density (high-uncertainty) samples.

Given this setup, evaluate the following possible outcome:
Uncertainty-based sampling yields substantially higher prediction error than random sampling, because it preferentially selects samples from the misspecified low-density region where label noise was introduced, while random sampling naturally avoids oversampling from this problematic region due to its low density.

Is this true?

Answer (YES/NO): YES